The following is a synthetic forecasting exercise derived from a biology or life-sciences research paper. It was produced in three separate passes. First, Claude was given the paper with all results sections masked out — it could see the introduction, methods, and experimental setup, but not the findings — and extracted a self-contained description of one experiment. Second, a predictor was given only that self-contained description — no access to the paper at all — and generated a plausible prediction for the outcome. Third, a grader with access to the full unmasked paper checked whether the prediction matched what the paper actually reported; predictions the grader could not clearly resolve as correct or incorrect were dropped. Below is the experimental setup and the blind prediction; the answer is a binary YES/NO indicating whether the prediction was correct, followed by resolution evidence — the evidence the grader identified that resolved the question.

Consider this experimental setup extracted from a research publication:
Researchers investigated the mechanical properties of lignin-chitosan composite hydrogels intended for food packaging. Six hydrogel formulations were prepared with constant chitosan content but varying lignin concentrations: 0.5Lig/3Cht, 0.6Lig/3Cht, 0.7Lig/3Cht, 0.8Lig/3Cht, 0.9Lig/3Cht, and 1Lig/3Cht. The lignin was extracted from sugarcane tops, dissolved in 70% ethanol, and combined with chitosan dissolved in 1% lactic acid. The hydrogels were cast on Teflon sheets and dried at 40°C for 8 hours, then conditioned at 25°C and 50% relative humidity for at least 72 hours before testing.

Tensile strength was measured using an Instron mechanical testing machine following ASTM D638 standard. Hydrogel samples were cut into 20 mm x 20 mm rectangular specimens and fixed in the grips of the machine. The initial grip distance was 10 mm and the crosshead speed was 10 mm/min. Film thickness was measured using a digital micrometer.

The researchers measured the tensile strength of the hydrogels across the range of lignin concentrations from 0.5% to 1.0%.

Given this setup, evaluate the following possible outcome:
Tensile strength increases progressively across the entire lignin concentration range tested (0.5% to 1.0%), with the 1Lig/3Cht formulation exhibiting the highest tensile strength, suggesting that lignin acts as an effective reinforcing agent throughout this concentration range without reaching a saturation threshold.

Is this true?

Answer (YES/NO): NO